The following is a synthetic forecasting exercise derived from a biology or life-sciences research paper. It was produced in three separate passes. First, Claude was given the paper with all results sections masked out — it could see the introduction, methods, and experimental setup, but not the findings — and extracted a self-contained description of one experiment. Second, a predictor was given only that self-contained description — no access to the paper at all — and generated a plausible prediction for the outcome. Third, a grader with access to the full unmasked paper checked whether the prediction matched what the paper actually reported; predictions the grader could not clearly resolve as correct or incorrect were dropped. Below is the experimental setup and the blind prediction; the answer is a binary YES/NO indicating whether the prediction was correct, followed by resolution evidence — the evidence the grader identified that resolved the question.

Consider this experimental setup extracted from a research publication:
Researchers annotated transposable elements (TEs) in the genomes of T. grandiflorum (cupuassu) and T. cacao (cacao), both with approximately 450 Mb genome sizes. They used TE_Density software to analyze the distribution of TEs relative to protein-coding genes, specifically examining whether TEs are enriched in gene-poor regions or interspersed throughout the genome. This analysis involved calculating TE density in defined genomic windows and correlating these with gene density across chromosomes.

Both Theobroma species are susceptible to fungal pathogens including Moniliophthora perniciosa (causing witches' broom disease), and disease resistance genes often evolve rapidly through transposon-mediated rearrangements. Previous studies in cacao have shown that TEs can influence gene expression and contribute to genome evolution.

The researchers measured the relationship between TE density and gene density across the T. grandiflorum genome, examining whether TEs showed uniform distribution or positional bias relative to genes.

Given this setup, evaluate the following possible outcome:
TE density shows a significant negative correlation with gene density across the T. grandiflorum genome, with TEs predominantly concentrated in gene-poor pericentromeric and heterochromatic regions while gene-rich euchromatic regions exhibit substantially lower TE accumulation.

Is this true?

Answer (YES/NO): NO